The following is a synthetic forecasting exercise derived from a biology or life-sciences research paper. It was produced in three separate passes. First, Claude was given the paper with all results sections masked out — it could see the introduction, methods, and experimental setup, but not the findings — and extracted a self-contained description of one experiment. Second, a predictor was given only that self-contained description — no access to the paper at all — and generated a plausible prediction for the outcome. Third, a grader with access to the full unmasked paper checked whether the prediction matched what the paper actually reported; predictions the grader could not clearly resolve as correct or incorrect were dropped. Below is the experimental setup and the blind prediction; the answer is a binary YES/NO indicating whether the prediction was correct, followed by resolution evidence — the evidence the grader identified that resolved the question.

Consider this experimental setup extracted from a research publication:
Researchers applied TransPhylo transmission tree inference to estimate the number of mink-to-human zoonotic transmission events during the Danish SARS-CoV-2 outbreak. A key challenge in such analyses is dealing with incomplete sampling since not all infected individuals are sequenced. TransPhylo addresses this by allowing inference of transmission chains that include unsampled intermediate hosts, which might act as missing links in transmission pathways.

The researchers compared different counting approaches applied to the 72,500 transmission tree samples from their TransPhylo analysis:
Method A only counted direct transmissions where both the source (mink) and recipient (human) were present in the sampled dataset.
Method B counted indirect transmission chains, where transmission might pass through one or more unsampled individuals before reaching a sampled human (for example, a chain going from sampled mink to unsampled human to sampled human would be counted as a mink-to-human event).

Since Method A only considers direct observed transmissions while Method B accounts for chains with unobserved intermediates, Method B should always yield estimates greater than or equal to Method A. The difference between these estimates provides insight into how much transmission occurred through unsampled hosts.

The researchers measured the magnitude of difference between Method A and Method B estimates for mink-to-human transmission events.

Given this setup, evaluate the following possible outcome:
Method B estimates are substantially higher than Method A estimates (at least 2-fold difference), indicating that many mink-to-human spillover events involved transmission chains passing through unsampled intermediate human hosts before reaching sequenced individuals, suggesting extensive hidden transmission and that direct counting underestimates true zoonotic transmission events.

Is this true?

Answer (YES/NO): YES